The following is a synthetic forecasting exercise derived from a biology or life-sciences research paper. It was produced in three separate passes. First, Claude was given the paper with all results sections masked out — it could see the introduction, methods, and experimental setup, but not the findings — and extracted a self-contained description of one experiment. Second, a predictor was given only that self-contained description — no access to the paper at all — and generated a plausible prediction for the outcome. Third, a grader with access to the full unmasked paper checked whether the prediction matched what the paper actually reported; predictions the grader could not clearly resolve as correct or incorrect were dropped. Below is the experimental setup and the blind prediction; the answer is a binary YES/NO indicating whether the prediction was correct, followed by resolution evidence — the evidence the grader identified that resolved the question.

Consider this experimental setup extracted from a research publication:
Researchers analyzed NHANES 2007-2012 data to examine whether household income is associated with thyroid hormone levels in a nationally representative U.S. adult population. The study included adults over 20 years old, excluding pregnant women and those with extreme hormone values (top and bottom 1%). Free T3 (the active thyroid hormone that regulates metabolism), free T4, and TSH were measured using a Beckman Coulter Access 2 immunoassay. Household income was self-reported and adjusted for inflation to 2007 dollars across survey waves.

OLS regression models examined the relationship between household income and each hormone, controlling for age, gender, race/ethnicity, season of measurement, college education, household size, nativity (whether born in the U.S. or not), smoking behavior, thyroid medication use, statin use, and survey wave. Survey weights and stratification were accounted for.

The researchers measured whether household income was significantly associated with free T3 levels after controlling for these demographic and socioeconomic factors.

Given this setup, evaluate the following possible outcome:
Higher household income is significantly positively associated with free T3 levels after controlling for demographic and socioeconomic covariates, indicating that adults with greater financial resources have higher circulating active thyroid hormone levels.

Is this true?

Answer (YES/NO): NO